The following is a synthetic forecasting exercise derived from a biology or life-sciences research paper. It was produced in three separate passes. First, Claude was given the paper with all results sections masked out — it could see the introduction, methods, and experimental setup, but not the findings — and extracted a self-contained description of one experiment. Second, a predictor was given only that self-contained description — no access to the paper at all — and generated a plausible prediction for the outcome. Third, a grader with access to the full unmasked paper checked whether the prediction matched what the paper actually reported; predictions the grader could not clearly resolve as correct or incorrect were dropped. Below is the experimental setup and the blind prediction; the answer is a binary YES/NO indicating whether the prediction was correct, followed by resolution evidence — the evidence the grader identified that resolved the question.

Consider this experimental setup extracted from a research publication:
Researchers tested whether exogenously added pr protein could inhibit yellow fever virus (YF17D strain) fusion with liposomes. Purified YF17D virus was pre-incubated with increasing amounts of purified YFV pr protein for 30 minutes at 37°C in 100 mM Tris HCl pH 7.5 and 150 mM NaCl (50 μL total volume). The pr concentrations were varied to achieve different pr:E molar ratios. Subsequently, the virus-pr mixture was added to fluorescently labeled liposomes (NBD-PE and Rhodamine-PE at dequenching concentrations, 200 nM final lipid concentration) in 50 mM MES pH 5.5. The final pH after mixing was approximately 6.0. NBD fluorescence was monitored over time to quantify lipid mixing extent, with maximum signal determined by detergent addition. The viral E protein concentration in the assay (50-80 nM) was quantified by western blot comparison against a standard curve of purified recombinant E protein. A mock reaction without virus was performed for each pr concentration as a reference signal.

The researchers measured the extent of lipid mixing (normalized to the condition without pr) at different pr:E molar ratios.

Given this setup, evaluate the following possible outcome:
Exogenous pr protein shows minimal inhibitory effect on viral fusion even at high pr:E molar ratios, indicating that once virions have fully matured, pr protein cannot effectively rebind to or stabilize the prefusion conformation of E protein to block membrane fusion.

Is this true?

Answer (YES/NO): NO